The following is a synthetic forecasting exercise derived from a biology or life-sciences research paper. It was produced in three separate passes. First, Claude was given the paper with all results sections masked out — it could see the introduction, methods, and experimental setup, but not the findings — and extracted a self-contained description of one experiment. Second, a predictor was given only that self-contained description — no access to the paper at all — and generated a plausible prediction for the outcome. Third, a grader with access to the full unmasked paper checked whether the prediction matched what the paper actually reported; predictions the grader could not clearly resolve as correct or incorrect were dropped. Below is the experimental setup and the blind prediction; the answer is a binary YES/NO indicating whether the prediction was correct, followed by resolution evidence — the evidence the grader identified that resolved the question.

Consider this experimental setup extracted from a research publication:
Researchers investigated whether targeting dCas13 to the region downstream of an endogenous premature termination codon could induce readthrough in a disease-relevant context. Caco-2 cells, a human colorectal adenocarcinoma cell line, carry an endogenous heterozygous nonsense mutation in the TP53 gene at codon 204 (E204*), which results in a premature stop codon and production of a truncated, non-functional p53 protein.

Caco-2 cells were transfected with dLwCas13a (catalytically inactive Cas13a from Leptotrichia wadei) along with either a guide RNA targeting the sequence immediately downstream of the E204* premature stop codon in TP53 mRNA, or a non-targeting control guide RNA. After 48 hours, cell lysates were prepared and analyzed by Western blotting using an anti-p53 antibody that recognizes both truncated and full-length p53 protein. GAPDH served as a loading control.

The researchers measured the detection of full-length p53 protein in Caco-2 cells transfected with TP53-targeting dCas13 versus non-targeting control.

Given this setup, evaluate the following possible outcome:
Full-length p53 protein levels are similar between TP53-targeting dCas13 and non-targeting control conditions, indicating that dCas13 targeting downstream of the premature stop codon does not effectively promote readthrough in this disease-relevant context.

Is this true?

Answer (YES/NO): NO